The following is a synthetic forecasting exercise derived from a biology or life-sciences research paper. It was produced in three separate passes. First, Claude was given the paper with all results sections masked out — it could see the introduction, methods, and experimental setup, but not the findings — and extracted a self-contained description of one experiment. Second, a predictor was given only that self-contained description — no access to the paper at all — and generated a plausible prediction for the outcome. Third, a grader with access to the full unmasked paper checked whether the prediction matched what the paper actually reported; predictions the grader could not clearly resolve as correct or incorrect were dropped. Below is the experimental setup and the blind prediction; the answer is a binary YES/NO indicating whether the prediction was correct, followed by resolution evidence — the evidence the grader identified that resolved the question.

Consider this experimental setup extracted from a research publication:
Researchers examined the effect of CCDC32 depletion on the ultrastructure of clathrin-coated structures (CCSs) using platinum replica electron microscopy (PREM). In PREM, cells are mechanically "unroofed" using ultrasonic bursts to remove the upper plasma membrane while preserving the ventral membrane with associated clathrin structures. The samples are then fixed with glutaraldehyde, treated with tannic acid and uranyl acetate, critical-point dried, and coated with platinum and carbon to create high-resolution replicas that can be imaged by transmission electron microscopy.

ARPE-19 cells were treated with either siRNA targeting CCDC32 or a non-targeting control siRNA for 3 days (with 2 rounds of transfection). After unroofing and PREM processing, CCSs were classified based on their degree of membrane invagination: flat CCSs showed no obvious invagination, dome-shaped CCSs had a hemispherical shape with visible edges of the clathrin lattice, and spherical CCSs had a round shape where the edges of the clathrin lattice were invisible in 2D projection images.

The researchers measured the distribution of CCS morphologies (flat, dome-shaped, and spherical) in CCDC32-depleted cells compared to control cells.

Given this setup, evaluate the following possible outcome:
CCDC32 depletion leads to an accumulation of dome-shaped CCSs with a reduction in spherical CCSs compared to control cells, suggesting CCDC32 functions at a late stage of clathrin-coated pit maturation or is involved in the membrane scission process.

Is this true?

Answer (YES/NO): NO